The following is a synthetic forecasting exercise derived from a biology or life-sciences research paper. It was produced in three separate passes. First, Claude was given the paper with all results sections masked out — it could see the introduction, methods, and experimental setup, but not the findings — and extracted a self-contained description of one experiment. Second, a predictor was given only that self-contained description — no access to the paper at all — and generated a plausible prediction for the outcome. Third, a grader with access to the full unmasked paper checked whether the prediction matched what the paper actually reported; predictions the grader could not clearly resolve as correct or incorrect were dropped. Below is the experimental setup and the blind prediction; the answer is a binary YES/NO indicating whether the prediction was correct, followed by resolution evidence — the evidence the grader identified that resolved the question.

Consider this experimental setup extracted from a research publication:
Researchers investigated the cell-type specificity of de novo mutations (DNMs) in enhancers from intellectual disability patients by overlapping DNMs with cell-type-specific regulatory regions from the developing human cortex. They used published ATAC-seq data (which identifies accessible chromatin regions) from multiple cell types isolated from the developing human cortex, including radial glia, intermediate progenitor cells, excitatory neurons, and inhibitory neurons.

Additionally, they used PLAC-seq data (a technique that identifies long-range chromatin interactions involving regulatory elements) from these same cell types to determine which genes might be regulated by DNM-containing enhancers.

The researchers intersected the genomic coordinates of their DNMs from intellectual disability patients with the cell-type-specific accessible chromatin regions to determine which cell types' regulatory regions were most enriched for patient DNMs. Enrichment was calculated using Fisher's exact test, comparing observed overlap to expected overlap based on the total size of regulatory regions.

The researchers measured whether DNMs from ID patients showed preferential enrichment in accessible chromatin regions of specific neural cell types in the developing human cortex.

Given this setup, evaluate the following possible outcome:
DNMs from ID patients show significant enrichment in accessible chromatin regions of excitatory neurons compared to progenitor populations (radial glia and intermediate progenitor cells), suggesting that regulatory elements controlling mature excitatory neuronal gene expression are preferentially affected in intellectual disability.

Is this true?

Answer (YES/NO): NO